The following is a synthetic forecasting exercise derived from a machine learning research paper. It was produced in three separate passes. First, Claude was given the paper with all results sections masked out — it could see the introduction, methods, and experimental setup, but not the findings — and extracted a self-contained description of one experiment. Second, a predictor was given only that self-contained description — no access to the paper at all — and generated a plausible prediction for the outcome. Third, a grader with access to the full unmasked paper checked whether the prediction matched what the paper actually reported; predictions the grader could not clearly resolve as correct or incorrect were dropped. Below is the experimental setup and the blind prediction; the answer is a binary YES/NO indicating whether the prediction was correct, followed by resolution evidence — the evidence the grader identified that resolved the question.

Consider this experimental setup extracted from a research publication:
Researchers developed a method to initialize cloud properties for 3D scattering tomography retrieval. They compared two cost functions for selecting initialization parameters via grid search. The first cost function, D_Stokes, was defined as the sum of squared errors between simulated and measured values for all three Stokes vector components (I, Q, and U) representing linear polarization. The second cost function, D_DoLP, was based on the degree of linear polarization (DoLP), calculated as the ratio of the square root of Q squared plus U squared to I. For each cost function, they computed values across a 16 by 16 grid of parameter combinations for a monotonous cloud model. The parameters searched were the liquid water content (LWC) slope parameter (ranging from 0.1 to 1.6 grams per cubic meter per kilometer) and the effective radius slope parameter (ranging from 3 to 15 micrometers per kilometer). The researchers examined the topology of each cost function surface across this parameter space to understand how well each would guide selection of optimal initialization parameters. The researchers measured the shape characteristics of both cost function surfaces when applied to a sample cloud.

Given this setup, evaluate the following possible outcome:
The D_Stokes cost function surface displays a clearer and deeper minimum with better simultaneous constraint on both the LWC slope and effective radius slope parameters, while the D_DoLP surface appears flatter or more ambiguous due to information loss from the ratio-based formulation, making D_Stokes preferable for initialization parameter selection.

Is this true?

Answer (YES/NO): NO